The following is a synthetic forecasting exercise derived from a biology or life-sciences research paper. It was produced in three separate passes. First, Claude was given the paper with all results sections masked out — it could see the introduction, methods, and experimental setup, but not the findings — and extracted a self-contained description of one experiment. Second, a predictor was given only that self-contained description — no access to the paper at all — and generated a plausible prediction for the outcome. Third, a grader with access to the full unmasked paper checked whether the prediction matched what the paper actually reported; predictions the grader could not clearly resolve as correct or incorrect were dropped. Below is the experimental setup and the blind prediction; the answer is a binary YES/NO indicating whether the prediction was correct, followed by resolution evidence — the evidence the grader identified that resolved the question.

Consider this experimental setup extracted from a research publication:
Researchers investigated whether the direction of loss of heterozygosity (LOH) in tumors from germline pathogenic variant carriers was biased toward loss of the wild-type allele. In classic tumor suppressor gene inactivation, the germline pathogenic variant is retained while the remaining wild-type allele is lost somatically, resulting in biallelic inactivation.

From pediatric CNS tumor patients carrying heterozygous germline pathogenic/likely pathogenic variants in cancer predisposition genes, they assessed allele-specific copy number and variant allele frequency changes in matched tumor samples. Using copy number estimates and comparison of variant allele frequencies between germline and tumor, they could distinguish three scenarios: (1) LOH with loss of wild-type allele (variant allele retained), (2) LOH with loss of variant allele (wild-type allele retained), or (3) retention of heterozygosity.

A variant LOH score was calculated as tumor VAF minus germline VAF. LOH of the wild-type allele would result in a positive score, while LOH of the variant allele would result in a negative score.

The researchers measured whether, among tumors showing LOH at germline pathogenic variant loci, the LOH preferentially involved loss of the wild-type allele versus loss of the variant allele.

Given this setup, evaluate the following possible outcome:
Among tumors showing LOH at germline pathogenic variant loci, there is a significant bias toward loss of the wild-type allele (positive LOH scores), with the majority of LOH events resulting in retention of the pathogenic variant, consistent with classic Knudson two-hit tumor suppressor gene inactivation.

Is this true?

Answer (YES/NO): YES